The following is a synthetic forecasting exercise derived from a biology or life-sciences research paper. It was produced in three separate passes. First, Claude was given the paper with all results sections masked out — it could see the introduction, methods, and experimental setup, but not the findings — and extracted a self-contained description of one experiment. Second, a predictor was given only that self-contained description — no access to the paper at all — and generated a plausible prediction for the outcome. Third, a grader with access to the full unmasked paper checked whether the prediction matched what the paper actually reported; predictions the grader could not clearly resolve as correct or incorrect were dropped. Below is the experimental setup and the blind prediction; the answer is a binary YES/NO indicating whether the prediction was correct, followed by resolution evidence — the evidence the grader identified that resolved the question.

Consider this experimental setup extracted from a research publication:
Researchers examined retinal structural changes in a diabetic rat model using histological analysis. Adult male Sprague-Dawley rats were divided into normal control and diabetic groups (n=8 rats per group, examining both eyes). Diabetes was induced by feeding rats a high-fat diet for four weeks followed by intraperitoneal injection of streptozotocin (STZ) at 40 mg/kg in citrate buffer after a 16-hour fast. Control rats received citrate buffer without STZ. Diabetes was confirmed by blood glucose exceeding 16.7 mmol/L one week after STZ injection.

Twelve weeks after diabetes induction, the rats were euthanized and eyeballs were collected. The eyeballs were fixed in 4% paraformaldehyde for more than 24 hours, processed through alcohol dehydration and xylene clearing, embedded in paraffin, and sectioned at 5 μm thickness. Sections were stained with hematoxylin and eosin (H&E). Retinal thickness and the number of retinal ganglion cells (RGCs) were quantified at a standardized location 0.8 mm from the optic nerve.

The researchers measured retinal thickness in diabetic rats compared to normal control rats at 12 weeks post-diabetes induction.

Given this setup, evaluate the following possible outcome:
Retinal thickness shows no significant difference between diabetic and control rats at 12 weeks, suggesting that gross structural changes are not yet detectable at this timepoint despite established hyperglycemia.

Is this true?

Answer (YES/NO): NO